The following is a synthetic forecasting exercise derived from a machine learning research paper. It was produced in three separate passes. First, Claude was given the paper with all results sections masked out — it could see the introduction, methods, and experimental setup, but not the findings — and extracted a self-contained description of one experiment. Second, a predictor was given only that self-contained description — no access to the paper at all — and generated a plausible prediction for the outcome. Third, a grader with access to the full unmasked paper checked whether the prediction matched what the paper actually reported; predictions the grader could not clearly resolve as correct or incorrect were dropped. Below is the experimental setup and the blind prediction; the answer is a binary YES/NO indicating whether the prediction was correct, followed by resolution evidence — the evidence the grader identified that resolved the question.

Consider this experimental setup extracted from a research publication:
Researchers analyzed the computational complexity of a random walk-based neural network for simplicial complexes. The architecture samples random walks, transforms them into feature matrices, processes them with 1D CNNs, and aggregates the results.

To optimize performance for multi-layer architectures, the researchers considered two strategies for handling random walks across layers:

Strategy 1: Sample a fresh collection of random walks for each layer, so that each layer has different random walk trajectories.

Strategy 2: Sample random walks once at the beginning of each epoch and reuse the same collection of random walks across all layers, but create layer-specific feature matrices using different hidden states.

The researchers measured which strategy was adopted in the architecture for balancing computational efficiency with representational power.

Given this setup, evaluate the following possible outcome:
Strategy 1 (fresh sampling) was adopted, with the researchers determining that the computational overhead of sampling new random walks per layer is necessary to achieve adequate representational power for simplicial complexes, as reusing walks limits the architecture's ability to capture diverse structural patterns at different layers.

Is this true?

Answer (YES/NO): NO